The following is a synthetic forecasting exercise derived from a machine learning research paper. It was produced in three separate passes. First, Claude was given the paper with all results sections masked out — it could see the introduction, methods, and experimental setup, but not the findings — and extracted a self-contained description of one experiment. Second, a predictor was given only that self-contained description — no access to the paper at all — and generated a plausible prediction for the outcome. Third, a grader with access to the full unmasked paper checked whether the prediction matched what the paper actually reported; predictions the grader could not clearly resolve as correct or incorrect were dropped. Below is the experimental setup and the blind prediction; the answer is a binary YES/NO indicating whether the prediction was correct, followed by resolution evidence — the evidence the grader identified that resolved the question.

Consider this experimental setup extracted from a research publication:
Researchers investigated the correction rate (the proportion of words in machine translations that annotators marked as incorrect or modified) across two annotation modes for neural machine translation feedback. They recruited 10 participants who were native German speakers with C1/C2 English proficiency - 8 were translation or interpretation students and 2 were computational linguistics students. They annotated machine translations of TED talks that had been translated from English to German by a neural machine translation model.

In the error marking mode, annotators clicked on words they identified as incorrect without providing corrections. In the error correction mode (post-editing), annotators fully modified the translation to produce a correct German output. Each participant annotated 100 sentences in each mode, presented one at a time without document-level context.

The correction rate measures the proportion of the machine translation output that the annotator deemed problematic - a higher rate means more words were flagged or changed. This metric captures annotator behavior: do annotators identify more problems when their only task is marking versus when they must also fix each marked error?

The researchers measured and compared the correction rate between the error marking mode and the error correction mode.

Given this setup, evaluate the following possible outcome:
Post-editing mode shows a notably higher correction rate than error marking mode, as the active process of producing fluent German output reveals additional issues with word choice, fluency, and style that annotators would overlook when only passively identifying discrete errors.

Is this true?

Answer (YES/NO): YES